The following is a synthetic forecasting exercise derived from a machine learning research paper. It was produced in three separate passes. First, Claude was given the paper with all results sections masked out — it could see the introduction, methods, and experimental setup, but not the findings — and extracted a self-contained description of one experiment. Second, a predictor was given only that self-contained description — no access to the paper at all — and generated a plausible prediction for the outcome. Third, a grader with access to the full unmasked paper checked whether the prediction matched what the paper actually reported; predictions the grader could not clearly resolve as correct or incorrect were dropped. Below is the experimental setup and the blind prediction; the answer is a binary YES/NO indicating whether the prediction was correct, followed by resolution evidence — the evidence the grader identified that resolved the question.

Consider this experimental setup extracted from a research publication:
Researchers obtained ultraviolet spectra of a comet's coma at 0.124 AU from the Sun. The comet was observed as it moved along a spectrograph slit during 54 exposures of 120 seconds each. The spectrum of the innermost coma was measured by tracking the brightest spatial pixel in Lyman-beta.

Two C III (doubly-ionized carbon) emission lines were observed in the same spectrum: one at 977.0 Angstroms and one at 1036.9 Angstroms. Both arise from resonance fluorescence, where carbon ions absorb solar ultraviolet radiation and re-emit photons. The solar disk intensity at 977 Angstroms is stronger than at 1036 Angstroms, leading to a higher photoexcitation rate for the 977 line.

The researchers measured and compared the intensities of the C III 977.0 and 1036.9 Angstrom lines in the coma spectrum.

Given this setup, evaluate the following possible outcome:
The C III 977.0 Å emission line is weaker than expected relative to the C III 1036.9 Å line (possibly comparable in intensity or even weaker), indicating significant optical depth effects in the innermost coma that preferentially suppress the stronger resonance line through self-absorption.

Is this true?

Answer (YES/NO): NO